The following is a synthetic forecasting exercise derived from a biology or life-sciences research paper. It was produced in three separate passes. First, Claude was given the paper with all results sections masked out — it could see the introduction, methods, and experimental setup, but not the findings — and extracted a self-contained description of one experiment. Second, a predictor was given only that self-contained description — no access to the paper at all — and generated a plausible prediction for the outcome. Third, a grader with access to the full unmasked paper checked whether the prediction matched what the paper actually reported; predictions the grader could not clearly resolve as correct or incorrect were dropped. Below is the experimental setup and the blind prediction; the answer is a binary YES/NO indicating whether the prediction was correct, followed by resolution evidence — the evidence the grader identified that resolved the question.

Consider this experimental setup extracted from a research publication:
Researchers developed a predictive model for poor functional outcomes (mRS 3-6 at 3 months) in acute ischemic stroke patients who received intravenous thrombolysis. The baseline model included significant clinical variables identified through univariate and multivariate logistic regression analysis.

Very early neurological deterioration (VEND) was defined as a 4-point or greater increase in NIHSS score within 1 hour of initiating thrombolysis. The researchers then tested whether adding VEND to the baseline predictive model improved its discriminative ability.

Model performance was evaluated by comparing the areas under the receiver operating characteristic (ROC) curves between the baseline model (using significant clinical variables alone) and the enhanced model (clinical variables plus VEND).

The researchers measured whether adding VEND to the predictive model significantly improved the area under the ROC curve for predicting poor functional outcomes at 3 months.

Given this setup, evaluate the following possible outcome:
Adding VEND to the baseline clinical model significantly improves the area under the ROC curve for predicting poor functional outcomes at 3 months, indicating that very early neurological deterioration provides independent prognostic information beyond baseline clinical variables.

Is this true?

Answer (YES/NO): YES